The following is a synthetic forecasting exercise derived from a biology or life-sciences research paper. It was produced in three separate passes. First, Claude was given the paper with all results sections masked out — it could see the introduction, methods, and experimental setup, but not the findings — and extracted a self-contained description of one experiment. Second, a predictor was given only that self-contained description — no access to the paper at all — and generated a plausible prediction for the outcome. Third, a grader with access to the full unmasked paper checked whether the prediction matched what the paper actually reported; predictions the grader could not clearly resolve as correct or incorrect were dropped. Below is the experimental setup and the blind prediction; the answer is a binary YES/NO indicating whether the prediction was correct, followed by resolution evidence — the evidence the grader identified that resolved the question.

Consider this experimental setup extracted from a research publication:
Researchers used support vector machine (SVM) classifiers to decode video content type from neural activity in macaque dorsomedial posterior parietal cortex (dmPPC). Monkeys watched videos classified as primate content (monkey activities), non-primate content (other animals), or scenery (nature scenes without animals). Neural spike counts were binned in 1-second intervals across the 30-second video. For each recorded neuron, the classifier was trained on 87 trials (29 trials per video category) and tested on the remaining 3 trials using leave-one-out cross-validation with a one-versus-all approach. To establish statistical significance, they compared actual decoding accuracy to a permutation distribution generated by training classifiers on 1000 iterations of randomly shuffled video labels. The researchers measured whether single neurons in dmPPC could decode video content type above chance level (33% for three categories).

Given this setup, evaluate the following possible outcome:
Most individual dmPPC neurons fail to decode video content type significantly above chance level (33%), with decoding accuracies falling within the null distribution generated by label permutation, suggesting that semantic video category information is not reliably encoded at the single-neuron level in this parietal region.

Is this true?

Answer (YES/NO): NO